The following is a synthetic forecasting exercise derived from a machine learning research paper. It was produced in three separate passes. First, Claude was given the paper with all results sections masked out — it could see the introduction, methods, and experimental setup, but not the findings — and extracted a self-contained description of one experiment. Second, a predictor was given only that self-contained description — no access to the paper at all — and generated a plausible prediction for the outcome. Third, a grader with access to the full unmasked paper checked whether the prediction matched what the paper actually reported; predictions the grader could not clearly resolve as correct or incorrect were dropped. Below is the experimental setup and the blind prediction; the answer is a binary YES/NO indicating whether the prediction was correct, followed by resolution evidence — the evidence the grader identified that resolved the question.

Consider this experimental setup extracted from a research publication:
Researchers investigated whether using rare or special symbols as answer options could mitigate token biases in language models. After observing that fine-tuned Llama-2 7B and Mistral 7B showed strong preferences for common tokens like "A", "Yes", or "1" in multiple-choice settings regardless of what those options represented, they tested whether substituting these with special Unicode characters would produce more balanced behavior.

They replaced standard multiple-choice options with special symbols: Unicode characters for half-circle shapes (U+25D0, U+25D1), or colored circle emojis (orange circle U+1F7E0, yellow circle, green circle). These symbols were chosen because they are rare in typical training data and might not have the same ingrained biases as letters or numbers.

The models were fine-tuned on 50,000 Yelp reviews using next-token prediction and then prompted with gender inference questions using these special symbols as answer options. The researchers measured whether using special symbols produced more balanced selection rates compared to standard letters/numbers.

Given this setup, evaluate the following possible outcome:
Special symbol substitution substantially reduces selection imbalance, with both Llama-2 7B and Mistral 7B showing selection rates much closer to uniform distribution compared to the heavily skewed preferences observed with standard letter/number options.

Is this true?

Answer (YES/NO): NO